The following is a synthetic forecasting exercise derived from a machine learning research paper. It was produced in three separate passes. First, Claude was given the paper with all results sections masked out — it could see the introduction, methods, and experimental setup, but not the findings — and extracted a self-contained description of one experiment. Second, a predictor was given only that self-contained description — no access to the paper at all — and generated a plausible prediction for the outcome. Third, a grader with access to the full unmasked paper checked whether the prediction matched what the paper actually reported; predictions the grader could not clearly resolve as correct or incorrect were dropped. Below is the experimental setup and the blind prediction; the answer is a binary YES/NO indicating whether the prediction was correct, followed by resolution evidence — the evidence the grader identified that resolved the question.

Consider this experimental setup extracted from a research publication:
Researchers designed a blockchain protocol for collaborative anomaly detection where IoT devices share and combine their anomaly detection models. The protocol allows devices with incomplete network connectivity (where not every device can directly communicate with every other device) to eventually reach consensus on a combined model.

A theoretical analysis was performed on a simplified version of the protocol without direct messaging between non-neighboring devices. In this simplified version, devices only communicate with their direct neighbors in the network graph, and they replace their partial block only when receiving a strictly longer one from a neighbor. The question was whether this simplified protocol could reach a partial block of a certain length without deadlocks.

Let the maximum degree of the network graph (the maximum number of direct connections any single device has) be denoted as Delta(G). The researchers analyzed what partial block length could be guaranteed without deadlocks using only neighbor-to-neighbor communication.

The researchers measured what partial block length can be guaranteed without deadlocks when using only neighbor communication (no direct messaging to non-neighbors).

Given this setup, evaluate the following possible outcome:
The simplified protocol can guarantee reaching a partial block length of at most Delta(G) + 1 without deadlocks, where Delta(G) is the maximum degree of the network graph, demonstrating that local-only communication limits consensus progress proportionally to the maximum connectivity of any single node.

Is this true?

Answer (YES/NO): YES